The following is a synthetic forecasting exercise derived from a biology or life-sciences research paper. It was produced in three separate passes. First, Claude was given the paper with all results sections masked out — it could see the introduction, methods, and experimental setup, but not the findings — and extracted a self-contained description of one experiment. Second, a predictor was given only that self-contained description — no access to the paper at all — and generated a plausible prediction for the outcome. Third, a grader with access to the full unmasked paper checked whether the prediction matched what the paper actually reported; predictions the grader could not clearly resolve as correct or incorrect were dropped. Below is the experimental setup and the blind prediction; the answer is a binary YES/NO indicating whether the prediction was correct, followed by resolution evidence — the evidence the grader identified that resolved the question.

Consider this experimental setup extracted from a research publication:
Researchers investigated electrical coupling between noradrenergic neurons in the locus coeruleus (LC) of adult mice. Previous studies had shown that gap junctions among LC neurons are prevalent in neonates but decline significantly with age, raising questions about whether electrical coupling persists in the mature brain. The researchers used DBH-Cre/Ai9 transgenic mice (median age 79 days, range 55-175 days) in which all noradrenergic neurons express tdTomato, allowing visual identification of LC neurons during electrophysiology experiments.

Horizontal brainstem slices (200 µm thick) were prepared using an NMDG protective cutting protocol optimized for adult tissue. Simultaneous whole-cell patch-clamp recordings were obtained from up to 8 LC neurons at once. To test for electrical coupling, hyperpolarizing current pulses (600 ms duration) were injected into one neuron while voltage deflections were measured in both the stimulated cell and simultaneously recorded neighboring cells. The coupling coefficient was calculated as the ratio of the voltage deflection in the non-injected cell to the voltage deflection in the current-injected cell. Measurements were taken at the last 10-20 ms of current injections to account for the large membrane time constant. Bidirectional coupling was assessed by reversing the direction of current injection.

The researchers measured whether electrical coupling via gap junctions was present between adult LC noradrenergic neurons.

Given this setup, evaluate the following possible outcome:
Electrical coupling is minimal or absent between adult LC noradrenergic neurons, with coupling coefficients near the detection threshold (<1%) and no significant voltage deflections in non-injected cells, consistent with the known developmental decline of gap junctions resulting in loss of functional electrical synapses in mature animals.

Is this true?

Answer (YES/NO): NO